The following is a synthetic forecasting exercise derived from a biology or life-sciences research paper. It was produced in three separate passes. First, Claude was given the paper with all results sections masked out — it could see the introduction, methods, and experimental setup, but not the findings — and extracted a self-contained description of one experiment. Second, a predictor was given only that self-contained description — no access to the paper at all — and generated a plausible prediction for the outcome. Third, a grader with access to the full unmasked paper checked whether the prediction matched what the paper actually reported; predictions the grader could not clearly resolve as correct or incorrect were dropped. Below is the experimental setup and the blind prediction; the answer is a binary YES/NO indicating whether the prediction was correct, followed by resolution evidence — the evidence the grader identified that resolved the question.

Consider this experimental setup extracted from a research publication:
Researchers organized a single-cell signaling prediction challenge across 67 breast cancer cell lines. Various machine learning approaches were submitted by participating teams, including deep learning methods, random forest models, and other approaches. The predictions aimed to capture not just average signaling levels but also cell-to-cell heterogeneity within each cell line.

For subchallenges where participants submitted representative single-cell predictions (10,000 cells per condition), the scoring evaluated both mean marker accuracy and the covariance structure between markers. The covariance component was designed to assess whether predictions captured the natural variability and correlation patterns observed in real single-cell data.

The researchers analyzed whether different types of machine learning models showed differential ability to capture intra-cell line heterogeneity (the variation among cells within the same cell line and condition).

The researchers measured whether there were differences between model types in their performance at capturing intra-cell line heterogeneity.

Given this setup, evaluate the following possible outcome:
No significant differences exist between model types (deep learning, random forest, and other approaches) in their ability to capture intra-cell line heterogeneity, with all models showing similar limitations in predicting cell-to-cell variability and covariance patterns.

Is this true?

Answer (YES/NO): NO